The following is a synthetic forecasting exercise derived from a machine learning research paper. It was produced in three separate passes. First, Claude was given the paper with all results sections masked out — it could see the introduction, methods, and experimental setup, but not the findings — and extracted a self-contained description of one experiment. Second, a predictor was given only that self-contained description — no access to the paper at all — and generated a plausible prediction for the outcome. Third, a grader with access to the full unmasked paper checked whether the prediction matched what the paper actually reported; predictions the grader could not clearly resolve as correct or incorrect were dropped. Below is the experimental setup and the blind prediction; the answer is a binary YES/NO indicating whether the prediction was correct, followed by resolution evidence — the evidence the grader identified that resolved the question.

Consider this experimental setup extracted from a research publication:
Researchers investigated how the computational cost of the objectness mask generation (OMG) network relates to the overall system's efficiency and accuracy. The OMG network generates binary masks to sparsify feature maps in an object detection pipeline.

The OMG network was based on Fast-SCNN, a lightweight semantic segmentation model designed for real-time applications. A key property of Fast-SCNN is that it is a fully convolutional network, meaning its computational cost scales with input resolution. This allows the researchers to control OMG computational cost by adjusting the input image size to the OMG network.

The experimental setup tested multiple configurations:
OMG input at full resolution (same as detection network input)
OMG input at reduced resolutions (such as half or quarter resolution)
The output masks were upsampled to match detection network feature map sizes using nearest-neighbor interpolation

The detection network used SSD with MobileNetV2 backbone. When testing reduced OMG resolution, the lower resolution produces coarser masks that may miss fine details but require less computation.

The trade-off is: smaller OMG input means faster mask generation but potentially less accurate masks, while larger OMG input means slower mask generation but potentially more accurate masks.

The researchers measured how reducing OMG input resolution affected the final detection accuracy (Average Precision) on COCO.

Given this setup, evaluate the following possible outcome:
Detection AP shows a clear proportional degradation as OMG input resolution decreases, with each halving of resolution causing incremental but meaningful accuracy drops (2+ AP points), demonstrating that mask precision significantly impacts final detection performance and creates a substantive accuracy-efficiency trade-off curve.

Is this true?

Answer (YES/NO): NO